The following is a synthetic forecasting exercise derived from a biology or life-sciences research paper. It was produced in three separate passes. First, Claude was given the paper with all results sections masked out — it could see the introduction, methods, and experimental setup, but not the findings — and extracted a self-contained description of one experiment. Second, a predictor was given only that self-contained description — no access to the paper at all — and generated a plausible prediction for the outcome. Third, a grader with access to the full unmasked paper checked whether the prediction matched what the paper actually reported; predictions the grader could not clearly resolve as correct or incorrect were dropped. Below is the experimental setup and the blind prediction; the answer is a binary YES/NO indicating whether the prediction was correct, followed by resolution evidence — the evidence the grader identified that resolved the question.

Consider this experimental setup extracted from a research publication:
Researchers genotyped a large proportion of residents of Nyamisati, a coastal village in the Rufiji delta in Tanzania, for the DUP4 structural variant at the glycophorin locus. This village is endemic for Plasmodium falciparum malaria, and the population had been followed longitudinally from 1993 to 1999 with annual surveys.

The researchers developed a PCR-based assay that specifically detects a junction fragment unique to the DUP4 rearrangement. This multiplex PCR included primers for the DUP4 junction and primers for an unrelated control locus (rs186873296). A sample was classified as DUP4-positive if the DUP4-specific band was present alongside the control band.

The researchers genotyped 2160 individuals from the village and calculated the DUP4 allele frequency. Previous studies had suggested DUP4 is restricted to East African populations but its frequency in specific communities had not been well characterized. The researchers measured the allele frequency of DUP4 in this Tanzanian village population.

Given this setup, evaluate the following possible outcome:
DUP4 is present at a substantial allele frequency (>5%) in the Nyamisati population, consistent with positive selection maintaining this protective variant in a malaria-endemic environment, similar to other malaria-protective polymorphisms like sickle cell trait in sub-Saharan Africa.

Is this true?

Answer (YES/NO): YES